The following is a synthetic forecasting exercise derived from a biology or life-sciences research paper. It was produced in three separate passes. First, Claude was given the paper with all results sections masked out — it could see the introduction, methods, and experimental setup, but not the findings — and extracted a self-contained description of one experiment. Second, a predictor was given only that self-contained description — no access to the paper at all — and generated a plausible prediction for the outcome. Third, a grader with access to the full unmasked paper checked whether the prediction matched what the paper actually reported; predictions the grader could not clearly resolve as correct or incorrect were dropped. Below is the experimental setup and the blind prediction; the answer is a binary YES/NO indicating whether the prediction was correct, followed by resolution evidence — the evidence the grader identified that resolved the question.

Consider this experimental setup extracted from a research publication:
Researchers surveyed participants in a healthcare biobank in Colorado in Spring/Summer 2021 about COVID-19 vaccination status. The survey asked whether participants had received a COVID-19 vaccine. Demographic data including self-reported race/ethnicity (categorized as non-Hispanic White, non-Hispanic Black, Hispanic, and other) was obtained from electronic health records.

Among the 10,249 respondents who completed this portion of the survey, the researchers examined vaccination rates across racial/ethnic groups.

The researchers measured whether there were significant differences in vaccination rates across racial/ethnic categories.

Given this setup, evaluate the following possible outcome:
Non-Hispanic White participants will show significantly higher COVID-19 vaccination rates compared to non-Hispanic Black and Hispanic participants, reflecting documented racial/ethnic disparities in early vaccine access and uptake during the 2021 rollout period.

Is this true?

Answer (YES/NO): NO